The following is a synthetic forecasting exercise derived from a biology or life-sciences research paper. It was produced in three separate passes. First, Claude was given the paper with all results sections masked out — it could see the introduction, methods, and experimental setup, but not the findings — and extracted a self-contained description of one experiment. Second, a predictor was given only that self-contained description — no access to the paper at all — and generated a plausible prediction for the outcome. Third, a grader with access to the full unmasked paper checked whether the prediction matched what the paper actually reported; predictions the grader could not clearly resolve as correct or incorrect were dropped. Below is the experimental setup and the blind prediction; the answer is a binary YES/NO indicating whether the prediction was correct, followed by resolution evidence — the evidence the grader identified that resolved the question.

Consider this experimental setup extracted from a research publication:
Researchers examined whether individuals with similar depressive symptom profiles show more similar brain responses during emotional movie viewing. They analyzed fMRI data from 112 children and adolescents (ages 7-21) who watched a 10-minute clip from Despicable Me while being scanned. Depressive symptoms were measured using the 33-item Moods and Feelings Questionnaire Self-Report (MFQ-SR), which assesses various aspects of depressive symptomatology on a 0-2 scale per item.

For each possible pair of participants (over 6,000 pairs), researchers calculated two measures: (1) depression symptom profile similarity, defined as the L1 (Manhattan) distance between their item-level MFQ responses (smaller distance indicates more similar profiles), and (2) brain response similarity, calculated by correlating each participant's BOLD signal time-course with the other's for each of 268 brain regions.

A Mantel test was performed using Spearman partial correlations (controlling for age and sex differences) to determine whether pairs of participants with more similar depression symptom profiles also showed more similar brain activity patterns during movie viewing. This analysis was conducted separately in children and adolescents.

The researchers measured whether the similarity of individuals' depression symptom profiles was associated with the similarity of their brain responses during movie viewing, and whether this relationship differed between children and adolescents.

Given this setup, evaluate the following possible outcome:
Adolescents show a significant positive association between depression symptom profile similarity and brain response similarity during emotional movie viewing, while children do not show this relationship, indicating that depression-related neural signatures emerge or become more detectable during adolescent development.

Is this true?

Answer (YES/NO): YES